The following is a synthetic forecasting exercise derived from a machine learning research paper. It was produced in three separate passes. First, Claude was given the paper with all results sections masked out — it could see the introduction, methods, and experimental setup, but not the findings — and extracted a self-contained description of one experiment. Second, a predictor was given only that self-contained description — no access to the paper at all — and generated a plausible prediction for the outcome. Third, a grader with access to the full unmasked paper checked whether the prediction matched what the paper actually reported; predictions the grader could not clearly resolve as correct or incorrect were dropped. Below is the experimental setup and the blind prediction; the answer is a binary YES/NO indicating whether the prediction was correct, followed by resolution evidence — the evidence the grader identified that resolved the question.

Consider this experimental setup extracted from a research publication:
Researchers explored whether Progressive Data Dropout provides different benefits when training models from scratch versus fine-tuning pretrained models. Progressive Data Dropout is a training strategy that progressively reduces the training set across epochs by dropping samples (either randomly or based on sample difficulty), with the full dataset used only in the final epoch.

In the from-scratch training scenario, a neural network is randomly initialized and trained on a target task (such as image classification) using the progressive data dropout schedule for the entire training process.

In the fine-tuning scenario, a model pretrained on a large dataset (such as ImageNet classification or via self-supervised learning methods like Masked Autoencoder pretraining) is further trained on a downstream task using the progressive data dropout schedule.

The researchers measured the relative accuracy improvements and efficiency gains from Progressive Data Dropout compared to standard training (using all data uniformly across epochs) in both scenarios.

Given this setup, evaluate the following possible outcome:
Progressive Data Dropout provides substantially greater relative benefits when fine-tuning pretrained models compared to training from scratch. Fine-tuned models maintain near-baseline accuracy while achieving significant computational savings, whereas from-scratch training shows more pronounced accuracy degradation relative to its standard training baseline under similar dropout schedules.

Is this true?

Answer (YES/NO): NO